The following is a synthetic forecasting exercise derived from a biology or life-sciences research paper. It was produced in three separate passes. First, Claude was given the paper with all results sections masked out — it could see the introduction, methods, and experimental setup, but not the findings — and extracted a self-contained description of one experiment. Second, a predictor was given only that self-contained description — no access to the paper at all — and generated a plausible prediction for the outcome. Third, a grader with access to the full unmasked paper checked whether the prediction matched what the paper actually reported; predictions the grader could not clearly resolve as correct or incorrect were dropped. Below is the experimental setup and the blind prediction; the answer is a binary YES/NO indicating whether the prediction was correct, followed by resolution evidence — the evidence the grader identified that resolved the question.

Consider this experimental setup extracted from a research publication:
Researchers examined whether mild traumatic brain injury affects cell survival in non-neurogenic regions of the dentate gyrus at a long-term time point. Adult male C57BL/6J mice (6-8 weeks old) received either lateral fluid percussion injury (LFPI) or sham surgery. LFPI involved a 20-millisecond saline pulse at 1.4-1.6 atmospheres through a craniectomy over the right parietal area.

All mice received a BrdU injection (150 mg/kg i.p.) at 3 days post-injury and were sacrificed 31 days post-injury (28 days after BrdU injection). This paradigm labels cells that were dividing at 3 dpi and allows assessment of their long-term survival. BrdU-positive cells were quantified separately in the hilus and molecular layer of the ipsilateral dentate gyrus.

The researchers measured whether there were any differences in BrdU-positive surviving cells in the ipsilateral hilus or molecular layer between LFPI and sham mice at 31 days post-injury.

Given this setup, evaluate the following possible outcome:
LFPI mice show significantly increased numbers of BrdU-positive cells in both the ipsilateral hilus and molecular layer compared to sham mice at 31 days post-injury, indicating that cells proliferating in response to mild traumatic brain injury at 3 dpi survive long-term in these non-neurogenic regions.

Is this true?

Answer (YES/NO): YES